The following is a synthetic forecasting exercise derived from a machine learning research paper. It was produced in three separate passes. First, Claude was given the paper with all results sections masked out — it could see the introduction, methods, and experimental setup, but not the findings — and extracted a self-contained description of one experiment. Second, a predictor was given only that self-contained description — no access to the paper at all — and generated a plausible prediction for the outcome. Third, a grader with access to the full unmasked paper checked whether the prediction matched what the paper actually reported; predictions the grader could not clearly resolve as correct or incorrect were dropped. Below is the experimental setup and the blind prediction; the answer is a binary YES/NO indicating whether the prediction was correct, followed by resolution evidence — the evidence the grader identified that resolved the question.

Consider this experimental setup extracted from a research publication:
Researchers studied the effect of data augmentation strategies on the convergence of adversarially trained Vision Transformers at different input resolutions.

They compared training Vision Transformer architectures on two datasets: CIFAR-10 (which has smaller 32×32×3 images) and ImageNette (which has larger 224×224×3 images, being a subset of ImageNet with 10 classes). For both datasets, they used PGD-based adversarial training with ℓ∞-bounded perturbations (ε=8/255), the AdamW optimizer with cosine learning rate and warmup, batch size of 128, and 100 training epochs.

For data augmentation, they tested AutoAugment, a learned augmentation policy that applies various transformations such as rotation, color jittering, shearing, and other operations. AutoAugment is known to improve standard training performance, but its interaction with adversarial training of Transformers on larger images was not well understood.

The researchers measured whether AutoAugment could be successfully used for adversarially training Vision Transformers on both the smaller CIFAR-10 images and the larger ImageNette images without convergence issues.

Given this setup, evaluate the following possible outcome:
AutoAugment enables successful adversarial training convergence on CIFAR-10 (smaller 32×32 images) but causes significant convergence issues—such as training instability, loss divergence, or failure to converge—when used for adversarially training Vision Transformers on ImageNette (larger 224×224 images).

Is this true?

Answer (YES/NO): YES